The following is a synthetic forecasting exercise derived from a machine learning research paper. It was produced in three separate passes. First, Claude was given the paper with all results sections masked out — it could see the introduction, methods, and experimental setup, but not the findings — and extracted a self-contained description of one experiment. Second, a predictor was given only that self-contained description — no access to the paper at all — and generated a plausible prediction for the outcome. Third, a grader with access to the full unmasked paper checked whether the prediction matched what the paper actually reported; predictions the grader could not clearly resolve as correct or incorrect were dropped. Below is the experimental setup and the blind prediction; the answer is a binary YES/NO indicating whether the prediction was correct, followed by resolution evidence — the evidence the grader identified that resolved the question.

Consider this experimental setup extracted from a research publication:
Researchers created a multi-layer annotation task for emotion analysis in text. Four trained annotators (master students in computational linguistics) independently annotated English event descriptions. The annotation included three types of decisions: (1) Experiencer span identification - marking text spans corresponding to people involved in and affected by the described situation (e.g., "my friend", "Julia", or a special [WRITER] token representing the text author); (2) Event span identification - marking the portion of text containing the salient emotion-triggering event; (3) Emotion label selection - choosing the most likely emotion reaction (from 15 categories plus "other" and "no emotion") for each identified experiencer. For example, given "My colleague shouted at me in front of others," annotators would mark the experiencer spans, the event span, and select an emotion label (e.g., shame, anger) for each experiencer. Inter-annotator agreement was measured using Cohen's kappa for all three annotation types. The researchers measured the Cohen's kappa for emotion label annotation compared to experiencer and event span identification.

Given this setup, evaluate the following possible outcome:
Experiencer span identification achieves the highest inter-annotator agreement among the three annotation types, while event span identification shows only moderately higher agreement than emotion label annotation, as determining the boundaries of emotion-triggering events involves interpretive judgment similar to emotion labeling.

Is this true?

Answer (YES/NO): NO